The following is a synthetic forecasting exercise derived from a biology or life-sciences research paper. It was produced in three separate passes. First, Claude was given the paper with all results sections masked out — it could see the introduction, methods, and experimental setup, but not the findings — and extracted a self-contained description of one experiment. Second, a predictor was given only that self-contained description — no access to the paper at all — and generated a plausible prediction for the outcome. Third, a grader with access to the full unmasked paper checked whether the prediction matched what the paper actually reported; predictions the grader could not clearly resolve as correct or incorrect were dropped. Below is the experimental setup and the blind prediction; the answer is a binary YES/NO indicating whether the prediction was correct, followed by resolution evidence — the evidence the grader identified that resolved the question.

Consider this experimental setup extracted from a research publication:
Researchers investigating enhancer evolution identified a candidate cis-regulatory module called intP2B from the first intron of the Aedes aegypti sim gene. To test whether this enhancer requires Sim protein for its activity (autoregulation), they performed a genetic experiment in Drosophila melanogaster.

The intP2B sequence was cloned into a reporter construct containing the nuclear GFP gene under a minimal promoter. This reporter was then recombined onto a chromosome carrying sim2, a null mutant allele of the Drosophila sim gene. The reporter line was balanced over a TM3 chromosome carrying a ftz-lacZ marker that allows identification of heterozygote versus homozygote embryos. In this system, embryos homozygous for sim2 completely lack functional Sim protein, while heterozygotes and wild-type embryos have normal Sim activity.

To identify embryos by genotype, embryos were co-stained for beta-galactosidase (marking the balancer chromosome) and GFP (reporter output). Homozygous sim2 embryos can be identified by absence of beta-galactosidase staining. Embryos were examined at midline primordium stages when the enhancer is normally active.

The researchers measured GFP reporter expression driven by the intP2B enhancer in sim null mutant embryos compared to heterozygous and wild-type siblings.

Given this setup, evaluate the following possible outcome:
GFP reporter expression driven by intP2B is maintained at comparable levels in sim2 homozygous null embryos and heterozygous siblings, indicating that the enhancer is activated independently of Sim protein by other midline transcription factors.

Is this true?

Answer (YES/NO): NO